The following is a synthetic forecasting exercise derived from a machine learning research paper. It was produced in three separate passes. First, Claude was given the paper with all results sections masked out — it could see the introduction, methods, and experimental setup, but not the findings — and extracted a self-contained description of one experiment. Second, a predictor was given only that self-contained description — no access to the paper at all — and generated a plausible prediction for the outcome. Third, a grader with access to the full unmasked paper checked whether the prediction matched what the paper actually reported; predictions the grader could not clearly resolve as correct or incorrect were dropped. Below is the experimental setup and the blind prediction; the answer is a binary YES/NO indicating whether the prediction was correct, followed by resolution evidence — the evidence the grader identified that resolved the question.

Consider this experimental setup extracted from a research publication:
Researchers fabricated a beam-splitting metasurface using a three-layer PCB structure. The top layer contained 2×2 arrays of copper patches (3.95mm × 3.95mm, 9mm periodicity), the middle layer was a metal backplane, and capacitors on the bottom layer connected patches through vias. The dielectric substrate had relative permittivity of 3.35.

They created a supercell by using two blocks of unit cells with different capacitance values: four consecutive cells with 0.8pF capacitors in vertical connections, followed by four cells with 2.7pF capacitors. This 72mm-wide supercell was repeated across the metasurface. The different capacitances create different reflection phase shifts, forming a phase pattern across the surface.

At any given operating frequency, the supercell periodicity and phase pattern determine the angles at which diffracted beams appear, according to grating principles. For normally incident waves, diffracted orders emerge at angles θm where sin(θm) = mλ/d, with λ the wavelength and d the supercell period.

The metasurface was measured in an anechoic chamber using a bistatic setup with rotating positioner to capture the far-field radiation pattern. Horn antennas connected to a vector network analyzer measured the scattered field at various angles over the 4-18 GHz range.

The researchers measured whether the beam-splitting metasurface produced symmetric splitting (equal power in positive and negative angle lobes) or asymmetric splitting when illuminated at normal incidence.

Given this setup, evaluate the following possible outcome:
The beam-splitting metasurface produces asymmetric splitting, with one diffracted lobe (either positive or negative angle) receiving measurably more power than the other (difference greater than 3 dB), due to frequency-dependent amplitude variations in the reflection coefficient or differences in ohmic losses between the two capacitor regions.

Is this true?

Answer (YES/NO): NO